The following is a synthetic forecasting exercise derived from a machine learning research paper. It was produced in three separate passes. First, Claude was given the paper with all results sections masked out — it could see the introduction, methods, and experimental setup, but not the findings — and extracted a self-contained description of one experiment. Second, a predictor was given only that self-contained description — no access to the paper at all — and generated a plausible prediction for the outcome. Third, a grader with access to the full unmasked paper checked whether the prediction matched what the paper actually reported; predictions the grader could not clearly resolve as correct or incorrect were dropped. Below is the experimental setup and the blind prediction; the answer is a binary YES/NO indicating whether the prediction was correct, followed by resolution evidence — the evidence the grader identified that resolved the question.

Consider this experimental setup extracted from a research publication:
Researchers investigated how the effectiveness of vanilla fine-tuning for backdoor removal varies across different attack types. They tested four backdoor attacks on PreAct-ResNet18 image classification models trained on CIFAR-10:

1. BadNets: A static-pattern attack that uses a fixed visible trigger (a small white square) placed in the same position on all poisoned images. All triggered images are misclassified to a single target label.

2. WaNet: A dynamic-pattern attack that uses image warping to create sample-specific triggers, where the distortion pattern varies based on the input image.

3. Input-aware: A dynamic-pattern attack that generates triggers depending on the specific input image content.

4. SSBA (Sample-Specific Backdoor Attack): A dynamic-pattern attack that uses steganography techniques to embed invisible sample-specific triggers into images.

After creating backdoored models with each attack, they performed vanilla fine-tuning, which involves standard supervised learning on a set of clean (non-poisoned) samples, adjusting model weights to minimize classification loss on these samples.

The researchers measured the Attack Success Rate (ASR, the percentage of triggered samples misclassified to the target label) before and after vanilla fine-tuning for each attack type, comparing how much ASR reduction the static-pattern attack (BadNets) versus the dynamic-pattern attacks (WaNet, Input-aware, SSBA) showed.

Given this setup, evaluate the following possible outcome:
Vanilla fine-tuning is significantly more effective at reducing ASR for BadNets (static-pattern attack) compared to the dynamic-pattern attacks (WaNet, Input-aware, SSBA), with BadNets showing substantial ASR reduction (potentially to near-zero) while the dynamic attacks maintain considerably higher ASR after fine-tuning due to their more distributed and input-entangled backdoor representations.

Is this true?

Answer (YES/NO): YES